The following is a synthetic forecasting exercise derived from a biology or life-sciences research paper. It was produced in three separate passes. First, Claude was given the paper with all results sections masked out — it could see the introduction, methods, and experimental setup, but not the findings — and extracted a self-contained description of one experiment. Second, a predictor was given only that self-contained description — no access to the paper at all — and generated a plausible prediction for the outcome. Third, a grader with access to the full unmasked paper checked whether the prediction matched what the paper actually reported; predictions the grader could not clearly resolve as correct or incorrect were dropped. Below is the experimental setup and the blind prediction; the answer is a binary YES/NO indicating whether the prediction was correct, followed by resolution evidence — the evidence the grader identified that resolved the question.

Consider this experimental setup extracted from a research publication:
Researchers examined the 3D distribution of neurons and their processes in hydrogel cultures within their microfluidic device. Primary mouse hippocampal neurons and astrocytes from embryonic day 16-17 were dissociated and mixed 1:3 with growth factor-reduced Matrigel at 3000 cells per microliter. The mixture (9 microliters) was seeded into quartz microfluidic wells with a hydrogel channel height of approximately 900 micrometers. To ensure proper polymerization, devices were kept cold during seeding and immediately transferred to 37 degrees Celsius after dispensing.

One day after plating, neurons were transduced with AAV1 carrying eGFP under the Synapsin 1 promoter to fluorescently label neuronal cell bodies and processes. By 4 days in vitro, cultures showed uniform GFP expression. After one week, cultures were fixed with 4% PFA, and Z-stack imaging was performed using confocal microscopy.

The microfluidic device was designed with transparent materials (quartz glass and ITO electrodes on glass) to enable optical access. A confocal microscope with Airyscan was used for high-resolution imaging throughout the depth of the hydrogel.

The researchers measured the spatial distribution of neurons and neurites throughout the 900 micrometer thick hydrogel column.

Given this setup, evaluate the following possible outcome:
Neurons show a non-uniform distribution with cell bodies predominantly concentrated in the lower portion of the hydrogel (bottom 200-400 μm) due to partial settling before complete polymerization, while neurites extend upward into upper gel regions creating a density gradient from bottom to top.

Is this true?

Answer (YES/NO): NO